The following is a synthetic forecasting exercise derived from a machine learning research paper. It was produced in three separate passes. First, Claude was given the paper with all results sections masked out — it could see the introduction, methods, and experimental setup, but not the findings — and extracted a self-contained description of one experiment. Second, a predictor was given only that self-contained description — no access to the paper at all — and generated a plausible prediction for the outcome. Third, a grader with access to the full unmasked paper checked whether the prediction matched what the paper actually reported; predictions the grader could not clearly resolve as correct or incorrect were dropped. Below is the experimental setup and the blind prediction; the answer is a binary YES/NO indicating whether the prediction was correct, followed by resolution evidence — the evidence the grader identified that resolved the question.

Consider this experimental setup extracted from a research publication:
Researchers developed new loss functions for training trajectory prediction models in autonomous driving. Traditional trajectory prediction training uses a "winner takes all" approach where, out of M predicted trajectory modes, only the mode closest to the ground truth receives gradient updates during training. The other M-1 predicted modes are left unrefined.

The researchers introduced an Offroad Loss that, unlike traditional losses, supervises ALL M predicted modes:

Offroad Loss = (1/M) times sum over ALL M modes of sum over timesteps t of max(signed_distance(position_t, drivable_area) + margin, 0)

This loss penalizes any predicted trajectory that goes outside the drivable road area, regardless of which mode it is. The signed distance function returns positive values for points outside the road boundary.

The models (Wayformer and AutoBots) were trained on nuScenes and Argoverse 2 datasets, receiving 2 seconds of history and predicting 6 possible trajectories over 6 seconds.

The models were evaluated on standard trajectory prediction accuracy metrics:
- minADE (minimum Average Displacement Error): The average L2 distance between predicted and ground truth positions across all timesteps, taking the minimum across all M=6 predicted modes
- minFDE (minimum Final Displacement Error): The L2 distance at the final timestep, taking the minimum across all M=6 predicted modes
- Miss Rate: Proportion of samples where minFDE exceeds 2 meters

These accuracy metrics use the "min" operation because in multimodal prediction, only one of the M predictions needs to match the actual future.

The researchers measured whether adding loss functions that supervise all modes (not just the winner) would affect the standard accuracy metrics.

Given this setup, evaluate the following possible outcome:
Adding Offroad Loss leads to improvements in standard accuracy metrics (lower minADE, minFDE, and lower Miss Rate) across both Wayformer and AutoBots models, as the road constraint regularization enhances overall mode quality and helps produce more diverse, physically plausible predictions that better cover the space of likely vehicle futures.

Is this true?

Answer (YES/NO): NO